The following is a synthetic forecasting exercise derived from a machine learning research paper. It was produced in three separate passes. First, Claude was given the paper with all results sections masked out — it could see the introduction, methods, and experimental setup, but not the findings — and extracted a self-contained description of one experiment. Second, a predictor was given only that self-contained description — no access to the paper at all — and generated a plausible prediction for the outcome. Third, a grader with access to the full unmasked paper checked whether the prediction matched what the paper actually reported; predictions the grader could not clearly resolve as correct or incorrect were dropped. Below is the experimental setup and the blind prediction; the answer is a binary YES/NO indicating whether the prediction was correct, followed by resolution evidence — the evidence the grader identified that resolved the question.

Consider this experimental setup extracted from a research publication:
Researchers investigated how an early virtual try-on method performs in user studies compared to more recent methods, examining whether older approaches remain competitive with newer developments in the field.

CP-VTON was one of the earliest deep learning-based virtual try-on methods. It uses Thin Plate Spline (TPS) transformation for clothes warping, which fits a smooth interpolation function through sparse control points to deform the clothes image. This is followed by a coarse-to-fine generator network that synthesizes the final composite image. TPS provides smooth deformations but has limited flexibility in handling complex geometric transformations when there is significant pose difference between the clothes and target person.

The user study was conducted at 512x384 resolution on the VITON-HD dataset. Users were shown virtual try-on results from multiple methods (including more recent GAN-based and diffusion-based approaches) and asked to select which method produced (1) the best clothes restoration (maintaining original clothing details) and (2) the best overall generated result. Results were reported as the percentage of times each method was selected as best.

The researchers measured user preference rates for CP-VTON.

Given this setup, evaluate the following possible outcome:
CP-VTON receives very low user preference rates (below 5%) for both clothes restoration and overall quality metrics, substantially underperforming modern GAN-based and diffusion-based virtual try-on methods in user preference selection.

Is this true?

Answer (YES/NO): YES